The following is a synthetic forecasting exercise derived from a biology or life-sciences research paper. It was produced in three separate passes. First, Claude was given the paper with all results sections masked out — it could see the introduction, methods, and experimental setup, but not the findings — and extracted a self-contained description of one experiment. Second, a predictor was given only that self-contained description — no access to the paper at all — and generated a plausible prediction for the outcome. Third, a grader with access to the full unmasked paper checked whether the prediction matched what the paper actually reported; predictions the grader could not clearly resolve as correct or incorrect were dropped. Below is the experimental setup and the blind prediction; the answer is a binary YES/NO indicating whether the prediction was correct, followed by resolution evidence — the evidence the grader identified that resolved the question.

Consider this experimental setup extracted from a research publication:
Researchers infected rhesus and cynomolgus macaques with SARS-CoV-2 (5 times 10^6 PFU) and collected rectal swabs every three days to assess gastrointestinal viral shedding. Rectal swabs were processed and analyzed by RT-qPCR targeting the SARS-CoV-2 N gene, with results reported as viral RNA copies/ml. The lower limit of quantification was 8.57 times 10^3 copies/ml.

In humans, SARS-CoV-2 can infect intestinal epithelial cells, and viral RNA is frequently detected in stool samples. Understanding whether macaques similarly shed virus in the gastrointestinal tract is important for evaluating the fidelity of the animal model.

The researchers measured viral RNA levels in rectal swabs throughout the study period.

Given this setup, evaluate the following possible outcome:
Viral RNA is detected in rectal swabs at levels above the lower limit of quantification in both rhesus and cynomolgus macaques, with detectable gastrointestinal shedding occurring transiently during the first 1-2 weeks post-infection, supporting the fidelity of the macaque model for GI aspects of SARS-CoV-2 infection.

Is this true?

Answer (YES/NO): YES